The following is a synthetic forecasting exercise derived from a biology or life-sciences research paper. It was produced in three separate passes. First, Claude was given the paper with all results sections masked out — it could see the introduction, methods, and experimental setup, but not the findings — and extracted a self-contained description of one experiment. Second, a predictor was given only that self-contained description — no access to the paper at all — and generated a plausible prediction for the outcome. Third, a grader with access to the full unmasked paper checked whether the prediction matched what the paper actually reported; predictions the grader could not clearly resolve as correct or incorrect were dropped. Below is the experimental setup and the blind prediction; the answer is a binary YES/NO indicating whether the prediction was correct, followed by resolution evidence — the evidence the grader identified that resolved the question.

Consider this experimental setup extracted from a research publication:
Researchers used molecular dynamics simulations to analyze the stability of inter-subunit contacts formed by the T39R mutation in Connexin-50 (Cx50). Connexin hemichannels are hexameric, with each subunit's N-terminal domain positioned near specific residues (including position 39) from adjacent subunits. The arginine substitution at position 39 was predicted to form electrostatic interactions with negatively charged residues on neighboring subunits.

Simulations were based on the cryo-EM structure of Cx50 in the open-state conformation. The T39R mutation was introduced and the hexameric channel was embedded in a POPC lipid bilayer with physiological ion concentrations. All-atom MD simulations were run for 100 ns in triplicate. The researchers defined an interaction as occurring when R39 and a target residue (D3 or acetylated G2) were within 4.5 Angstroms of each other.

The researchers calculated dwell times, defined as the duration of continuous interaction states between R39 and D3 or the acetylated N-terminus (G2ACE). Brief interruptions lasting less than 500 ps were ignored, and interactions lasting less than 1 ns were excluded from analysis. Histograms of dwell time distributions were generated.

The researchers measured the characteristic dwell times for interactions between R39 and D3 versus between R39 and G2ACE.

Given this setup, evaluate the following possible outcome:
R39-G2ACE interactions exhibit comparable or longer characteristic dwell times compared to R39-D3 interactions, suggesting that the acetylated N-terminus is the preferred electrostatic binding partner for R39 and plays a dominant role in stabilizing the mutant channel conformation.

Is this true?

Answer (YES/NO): YES